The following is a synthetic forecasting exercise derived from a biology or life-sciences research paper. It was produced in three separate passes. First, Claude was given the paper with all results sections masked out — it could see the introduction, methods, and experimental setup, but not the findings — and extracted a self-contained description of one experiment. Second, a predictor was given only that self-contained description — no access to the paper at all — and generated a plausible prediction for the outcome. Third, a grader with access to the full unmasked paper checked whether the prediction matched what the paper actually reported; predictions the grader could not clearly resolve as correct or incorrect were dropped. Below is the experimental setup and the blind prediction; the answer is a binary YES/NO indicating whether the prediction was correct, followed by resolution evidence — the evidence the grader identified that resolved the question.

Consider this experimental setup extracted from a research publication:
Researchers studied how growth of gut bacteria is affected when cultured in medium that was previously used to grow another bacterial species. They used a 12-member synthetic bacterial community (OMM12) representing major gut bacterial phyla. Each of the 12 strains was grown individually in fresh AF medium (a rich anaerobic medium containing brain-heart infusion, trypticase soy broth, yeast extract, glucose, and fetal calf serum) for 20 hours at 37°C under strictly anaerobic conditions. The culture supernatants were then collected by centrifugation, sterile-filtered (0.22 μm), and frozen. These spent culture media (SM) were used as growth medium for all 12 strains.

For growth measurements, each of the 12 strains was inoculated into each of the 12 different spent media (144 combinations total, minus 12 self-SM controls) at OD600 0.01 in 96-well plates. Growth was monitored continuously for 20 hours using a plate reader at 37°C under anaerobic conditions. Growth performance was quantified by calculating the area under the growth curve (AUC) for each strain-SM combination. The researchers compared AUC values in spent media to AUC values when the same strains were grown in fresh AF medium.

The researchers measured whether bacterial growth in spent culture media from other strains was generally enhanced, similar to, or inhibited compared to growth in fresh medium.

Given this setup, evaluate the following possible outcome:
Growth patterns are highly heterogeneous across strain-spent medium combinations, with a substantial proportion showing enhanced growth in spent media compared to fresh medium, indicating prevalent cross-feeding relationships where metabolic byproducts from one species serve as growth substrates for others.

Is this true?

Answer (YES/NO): NO